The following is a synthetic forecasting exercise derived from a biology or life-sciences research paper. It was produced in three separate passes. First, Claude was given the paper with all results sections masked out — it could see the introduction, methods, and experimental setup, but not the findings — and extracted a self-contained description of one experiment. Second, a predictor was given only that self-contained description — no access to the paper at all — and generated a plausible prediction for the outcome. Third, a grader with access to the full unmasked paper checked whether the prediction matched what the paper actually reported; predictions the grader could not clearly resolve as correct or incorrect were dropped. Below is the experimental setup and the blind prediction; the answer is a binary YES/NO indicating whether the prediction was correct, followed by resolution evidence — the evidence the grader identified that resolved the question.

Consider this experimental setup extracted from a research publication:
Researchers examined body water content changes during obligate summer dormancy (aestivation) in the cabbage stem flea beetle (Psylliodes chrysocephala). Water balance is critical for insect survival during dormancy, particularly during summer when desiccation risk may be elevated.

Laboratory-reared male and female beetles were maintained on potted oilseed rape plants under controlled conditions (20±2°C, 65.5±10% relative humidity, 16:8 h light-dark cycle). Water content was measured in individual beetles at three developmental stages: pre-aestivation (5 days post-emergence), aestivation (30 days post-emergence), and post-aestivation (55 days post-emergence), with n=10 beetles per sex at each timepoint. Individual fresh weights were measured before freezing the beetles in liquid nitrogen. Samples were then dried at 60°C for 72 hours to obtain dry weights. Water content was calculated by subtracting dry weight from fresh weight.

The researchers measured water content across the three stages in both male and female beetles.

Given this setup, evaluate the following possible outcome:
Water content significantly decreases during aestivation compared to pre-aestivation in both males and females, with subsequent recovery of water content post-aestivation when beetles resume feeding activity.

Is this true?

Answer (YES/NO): NO